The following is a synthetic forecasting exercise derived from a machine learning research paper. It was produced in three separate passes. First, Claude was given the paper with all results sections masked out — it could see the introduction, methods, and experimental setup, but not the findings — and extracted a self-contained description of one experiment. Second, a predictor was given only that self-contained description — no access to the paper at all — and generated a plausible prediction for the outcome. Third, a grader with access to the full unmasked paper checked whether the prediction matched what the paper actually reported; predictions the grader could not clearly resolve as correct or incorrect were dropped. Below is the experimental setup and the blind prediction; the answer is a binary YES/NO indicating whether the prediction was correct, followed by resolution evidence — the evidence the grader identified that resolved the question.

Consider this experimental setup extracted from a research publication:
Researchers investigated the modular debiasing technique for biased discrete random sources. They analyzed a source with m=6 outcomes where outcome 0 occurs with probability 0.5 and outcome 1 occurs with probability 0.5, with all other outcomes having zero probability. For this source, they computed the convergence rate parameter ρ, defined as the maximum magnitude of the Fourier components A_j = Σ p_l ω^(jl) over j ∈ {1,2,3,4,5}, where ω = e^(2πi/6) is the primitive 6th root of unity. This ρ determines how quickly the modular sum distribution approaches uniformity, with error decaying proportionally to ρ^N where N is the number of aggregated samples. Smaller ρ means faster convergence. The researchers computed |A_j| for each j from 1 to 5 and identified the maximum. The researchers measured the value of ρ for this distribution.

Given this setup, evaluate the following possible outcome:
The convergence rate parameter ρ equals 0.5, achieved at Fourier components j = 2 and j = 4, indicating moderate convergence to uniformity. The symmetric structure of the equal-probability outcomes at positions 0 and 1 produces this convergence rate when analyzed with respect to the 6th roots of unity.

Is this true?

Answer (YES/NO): NO